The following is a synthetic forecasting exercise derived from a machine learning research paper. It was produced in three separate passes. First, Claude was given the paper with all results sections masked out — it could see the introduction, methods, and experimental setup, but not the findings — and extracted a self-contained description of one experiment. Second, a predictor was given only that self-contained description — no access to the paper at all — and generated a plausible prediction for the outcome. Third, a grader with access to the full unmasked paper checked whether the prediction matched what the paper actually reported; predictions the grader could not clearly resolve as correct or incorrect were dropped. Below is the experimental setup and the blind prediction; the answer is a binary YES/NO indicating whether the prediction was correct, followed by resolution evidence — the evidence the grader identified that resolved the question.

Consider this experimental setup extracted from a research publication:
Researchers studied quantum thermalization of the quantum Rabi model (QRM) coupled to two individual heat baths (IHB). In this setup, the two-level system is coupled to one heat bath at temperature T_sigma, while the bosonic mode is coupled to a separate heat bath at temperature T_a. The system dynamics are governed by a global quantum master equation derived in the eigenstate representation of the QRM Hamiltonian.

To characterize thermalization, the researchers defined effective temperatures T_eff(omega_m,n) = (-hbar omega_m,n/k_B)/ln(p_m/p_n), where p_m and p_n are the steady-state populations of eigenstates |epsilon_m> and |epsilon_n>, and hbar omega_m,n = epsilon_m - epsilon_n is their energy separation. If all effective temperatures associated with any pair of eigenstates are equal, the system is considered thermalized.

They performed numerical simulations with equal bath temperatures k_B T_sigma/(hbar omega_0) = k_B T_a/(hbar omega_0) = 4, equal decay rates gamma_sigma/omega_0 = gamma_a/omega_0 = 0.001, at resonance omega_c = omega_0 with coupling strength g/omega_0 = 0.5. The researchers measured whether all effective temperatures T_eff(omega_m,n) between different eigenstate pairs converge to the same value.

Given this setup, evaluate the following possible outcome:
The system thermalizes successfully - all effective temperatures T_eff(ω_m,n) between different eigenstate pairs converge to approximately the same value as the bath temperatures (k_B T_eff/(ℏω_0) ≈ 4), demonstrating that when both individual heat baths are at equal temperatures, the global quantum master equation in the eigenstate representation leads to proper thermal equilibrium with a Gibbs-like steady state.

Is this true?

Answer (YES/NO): YES